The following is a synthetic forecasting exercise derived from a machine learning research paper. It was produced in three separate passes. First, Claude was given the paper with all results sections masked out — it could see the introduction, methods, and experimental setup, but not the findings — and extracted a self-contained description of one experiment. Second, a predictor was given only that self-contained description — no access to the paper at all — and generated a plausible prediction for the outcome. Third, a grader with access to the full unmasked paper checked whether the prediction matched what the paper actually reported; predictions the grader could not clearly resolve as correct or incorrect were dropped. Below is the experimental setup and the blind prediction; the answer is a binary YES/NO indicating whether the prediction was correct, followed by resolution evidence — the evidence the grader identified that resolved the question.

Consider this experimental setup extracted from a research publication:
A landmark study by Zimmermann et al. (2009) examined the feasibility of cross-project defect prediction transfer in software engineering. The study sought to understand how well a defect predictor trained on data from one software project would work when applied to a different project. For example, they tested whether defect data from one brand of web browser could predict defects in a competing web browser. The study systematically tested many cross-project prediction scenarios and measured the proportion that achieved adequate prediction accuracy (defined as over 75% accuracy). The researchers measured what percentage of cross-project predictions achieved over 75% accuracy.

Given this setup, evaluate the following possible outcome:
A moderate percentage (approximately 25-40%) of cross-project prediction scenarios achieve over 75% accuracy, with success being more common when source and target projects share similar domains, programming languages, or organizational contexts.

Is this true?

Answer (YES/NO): NO